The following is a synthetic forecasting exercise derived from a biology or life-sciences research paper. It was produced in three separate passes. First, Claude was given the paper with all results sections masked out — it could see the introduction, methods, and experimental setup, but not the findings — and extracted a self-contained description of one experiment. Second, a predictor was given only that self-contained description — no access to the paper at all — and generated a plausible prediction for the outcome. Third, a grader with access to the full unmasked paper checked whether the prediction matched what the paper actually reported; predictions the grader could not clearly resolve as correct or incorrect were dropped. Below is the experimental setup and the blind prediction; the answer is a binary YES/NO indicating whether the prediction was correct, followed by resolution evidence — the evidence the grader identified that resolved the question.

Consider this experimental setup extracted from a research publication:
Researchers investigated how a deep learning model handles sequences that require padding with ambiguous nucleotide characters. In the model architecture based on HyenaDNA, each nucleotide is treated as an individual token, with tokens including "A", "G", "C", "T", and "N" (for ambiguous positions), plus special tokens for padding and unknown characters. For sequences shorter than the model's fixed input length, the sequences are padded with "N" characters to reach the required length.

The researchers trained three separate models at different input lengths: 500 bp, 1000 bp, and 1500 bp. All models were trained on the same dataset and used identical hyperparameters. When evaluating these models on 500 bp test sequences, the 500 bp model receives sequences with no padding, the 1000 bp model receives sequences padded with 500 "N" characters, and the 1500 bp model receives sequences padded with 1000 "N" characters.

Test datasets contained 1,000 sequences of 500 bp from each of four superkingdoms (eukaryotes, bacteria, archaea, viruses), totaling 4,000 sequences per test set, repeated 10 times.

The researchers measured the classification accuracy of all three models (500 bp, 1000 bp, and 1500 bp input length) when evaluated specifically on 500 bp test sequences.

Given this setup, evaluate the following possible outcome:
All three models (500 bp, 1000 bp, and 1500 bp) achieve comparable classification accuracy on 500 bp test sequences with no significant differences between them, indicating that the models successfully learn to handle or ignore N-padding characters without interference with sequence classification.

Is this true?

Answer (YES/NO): NO